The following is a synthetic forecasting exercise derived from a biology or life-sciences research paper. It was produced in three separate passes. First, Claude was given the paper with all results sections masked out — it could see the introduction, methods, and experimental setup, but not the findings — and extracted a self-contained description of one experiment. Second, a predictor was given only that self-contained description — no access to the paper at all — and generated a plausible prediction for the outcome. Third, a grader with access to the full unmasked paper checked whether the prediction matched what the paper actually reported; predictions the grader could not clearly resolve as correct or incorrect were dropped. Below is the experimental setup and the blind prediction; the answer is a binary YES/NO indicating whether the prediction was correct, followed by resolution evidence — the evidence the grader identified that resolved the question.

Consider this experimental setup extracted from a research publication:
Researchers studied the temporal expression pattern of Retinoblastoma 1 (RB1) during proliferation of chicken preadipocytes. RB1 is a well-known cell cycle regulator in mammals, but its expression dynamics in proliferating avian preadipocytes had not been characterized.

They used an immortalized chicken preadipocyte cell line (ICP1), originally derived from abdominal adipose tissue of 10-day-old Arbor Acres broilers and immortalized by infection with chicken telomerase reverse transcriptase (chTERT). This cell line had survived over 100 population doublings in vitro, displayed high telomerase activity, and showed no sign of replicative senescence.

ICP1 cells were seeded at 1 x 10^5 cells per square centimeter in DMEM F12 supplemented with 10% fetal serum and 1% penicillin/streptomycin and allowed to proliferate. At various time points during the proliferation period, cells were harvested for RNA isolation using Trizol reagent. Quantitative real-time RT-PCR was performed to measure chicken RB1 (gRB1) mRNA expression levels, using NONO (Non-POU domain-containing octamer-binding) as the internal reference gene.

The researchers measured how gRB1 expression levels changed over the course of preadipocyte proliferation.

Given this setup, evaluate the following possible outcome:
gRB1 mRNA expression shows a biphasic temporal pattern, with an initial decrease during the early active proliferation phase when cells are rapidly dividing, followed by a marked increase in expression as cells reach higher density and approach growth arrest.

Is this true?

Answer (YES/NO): NO